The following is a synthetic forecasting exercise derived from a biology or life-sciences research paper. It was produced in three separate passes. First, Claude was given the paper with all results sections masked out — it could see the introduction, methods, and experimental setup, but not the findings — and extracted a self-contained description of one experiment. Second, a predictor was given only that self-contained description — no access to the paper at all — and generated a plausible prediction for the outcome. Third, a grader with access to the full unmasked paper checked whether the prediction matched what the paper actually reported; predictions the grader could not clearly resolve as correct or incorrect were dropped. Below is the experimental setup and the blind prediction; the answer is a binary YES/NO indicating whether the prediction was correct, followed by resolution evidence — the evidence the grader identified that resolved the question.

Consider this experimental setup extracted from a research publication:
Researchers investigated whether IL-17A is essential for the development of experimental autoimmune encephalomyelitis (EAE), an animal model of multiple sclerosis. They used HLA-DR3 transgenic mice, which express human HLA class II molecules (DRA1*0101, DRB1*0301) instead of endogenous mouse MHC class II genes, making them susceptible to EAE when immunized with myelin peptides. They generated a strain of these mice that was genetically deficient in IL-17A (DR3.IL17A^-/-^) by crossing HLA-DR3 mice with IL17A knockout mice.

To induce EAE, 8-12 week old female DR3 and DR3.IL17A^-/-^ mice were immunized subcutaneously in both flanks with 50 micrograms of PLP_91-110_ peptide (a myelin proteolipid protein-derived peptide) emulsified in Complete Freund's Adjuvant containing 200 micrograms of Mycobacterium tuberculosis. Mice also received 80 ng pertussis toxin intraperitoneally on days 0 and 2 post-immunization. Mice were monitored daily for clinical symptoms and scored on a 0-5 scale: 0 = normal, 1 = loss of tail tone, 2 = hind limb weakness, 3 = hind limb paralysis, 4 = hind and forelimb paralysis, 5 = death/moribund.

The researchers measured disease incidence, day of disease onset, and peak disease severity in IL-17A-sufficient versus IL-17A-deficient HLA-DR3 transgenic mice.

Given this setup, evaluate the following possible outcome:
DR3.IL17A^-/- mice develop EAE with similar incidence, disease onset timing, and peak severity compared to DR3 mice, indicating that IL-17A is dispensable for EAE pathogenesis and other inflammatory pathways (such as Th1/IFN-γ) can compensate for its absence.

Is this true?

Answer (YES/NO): NO